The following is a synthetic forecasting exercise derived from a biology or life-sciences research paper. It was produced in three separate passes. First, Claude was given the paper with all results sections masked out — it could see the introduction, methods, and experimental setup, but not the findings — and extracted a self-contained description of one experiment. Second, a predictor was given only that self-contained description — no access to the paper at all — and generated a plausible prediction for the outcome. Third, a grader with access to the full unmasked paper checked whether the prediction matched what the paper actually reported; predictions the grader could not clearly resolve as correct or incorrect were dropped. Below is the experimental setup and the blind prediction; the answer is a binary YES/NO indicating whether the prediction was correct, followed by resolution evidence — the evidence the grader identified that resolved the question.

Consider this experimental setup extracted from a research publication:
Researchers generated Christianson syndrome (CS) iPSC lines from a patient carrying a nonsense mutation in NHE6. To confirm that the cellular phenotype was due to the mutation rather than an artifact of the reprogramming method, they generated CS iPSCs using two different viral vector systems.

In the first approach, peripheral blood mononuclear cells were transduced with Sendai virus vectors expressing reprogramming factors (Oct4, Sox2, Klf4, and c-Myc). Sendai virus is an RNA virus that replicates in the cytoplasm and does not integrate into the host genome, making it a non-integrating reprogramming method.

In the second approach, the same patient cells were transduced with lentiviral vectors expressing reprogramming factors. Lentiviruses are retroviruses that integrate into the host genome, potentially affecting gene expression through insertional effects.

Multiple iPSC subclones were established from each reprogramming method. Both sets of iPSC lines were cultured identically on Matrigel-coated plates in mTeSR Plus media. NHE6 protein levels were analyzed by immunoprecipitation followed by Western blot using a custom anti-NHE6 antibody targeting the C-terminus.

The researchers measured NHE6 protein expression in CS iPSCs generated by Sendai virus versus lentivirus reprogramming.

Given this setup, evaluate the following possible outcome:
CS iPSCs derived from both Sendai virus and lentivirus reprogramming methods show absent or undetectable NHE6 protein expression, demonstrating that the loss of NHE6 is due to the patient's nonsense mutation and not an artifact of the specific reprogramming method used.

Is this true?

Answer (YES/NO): YES